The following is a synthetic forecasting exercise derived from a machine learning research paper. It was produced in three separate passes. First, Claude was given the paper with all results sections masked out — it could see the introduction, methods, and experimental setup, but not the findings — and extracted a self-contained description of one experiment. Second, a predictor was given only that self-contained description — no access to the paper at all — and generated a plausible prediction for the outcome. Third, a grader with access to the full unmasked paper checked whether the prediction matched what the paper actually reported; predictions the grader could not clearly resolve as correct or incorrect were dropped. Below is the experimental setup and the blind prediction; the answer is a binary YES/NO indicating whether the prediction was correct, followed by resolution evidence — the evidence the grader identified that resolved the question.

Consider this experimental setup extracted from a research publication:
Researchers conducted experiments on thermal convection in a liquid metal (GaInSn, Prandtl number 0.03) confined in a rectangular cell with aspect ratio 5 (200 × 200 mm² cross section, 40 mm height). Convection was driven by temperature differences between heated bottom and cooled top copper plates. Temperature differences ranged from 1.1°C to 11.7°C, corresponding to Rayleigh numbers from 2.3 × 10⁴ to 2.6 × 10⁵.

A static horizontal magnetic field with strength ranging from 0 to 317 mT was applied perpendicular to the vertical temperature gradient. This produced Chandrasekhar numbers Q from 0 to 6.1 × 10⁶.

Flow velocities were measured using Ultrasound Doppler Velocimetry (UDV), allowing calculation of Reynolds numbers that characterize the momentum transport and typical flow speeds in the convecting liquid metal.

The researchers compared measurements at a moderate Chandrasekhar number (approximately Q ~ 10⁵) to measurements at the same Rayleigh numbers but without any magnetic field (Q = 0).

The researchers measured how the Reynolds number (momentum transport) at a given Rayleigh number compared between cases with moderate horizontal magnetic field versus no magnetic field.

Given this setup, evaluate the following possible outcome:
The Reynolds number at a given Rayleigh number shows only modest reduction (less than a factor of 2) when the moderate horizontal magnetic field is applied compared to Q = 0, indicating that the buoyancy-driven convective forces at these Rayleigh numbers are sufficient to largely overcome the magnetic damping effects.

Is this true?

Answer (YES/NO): NO